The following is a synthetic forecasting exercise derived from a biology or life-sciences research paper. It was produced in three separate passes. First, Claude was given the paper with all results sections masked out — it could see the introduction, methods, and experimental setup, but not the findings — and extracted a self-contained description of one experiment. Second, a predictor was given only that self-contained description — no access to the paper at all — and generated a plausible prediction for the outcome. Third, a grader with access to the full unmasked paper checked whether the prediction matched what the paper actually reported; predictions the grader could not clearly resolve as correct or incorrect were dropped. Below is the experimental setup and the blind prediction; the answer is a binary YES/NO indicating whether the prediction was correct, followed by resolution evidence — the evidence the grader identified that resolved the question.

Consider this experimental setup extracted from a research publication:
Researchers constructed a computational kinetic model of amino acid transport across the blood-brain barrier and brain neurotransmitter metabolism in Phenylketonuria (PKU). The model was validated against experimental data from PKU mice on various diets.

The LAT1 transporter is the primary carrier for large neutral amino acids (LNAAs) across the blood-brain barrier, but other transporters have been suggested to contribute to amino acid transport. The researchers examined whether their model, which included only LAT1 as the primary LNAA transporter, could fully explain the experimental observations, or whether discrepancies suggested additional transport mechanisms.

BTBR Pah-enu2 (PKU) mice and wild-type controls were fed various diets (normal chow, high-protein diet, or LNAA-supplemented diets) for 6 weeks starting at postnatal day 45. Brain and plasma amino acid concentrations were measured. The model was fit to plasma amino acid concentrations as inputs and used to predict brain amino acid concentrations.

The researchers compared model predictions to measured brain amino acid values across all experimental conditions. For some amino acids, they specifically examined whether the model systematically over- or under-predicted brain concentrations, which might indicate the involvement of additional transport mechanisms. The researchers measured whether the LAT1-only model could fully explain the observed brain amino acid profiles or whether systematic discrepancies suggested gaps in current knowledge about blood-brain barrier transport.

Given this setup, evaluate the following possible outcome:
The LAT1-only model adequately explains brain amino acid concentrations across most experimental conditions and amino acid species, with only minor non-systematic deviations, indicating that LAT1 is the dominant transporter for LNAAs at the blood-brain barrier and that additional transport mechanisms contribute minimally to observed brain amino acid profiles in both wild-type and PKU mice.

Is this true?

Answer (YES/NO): NO